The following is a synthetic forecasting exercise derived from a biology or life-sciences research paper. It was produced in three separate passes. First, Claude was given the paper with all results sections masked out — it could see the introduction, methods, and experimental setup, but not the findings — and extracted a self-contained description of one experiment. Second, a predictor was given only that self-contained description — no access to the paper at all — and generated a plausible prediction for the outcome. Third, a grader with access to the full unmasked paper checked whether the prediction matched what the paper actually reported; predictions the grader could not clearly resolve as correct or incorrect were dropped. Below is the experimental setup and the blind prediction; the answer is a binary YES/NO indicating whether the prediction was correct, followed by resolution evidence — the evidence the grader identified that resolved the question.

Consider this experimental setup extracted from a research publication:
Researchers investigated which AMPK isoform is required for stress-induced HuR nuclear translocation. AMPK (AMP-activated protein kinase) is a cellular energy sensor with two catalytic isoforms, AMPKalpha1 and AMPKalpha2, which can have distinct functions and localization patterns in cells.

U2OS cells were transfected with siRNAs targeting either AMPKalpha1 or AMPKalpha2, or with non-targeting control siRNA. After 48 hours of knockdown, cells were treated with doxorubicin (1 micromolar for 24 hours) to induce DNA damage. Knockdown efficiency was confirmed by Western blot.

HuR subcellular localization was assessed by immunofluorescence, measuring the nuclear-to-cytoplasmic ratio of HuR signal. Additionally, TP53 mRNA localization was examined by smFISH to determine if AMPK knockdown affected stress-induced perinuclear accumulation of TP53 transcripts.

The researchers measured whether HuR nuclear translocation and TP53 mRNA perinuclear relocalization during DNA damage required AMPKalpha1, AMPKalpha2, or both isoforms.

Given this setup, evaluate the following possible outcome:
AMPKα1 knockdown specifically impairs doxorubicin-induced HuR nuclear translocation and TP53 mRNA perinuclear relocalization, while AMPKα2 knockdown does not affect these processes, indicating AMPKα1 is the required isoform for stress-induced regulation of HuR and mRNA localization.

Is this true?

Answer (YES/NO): NO